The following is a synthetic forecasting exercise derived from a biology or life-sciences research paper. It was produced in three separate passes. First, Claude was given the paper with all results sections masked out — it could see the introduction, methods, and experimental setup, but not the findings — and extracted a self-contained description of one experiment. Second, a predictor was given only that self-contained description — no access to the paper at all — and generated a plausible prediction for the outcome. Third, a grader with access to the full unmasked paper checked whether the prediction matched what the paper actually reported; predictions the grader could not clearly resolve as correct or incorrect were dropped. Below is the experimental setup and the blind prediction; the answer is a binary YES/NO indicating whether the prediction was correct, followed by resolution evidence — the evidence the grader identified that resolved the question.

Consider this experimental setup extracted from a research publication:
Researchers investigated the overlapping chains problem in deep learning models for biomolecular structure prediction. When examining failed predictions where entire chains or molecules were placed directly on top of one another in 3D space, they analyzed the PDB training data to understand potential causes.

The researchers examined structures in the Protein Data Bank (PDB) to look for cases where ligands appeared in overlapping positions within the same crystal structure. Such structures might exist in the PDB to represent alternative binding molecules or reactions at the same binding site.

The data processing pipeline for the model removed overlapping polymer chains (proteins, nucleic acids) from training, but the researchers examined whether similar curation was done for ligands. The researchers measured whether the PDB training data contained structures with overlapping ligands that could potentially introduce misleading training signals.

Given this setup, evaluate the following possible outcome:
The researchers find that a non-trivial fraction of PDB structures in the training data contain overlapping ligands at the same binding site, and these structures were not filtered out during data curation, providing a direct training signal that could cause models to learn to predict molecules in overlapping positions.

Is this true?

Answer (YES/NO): NO